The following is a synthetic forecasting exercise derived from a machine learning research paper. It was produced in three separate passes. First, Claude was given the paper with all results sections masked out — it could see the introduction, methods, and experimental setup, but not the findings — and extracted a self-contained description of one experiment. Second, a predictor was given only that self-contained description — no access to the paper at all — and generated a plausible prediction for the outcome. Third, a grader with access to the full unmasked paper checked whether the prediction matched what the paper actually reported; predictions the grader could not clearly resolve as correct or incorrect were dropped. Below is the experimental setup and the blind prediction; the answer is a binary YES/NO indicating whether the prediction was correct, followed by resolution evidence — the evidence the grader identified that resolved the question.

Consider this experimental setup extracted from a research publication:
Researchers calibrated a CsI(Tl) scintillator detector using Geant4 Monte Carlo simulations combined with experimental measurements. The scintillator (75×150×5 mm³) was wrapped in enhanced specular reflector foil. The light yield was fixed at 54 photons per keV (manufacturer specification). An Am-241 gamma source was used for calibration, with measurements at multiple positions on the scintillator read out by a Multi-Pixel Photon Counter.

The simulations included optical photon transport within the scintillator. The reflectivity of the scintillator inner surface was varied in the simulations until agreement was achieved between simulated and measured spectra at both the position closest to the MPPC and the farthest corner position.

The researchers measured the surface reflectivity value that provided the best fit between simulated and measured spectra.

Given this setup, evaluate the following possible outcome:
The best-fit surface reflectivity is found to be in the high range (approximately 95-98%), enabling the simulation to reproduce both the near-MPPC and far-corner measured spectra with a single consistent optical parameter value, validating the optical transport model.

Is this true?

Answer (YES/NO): NO